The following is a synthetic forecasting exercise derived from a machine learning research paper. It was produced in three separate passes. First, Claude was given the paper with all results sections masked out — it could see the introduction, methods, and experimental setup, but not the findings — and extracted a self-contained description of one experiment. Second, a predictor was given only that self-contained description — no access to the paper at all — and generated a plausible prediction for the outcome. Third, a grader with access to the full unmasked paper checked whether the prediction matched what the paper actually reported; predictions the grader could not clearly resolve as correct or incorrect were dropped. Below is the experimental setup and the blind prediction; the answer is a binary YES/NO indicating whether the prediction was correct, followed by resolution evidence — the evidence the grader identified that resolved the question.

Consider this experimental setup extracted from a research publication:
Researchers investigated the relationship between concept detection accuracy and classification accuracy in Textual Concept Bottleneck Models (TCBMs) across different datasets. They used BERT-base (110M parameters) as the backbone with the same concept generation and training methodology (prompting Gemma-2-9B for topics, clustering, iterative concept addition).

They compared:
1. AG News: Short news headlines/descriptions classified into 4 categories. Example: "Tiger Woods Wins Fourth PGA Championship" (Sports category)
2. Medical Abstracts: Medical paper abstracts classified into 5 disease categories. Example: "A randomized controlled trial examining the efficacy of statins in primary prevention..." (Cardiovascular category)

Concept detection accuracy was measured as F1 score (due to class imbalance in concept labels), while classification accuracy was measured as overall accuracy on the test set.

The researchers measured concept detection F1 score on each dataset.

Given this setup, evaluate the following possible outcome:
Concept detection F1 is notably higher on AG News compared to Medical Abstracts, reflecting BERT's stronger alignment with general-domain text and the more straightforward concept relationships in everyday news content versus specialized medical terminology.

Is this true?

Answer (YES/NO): YES